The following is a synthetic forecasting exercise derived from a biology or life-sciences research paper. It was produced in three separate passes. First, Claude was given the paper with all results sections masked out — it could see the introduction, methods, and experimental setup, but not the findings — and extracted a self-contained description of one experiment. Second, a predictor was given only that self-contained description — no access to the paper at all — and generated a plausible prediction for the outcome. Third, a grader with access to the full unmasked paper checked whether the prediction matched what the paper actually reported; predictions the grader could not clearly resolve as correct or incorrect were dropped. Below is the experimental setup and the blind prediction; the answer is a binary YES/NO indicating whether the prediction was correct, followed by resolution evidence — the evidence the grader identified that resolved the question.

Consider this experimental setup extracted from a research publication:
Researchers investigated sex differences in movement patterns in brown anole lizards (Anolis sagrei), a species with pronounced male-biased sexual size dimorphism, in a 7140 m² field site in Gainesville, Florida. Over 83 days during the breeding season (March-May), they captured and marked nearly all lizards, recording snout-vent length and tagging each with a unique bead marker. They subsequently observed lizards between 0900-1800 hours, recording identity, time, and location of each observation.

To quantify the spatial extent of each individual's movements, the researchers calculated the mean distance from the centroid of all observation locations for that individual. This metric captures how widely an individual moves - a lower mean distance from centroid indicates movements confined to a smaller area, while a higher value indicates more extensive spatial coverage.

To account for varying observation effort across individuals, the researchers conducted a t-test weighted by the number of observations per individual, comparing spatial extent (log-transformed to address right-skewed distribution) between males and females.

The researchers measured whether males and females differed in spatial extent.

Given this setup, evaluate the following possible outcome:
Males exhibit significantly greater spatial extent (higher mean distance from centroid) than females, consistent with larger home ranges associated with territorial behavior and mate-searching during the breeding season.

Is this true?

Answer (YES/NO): YES